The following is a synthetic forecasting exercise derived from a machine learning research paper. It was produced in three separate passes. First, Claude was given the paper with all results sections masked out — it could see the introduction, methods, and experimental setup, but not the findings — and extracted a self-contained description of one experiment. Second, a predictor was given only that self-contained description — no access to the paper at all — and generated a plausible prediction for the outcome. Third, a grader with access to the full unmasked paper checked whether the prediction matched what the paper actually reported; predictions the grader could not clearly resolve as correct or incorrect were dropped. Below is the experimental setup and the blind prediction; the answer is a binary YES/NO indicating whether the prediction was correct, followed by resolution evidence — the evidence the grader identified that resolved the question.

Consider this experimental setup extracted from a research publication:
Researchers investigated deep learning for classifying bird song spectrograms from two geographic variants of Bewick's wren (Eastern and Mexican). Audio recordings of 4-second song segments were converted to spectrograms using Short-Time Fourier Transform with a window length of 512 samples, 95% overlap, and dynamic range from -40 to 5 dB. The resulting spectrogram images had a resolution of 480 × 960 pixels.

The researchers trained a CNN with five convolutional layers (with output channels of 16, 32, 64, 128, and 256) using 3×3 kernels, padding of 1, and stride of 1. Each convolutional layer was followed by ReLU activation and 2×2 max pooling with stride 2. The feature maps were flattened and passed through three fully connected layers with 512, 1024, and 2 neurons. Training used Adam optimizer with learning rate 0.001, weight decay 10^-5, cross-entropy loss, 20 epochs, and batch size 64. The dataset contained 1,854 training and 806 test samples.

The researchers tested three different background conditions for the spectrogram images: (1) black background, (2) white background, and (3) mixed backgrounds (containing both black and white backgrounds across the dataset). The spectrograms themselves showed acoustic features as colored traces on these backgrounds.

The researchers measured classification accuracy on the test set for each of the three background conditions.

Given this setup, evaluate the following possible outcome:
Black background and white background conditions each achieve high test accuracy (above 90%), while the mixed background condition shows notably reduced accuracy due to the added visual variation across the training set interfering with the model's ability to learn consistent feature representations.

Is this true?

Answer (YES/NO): NO